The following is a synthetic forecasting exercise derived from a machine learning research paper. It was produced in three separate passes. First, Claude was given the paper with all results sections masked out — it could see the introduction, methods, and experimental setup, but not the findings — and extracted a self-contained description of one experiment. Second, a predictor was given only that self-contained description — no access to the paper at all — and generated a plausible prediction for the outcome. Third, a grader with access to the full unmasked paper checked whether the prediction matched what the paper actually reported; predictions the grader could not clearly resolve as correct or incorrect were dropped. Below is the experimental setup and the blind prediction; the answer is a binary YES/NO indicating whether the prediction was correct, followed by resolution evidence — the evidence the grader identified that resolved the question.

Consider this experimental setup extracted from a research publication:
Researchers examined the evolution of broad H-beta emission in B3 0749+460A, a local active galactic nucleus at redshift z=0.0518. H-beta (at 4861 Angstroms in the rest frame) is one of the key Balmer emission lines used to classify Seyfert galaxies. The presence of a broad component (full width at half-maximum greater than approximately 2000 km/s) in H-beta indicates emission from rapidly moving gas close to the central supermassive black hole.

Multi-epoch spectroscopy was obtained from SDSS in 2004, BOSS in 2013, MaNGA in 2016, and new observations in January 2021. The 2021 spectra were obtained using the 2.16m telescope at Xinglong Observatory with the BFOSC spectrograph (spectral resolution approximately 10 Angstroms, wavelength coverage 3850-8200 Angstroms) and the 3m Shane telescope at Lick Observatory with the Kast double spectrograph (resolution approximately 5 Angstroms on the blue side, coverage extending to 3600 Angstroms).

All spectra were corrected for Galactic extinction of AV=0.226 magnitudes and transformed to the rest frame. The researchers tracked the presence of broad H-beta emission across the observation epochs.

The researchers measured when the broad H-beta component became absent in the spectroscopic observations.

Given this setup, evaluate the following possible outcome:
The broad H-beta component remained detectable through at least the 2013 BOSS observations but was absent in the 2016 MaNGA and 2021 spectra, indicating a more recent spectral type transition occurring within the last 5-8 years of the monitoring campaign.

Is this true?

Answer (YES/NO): NO